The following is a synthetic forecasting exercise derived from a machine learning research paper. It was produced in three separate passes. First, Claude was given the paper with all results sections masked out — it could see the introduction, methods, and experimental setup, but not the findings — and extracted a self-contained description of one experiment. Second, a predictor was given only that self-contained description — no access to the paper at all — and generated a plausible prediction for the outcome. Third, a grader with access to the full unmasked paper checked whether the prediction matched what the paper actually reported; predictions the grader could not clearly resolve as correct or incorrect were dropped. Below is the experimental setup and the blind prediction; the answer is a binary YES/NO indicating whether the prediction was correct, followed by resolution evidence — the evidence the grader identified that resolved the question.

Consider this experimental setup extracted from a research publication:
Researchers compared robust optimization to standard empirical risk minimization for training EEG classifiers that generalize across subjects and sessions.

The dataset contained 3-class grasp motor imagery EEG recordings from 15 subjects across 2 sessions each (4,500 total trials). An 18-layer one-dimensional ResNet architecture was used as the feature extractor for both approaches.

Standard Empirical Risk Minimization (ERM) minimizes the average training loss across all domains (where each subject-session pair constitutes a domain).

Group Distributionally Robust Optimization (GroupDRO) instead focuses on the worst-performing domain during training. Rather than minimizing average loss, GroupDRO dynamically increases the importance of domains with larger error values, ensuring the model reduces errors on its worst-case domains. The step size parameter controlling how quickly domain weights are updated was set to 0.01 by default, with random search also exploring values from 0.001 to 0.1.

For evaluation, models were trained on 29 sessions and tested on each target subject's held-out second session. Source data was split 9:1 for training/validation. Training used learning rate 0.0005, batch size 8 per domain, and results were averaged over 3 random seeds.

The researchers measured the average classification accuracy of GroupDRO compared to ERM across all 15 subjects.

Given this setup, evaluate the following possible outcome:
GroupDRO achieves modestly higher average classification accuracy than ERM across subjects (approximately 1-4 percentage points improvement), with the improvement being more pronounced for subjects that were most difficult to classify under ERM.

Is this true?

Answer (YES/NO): NO